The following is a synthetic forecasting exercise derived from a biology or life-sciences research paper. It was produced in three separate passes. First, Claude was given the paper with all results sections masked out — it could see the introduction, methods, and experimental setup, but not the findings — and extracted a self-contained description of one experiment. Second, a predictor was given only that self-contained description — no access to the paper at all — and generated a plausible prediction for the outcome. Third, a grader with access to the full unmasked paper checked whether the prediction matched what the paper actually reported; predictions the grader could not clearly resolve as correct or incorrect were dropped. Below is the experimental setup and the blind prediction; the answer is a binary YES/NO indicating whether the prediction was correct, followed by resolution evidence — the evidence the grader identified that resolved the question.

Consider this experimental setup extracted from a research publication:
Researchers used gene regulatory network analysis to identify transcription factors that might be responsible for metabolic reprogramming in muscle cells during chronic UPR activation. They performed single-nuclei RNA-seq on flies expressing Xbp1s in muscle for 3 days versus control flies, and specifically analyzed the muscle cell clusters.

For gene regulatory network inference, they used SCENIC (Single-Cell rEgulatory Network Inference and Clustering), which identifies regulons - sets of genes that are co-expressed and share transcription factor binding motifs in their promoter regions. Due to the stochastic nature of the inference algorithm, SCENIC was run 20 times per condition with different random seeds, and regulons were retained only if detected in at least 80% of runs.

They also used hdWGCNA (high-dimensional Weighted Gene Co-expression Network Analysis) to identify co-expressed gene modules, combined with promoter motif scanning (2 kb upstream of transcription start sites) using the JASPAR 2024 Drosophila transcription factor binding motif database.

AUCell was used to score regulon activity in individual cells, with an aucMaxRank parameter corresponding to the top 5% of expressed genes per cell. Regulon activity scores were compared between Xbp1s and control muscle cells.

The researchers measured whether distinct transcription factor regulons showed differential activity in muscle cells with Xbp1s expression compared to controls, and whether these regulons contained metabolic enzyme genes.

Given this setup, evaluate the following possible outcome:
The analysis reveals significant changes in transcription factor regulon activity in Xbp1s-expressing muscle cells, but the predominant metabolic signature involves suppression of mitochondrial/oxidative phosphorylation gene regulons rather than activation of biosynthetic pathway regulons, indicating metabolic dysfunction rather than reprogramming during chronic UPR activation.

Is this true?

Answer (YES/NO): NO